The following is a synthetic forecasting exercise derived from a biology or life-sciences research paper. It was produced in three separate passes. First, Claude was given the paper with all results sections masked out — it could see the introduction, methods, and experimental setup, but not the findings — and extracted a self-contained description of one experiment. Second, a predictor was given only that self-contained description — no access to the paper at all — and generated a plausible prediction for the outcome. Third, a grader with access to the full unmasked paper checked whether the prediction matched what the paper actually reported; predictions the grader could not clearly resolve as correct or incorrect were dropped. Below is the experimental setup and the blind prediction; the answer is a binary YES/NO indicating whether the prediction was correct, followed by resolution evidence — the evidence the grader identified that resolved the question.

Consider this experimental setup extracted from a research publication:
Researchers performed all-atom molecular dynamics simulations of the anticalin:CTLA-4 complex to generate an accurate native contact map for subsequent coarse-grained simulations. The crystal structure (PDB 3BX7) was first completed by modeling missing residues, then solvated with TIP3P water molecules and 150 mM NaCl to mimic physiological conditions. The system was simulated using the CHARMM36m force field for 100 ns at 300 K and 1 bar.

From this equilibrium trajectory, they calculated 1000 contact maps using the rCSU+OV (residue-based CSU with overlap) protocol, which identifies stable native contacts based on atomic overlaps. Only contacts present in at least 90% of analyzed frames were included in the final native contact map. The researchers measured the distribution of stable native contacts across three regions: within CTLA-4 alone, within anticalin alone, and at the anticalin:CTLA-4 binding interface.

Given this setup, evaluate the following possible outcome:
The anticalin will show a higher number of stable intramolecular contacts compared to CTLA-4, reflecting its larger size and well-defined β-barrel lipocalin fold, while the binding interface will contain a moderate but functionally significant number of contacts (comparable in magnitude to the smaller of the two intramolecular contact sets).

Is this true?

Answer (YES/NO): NO